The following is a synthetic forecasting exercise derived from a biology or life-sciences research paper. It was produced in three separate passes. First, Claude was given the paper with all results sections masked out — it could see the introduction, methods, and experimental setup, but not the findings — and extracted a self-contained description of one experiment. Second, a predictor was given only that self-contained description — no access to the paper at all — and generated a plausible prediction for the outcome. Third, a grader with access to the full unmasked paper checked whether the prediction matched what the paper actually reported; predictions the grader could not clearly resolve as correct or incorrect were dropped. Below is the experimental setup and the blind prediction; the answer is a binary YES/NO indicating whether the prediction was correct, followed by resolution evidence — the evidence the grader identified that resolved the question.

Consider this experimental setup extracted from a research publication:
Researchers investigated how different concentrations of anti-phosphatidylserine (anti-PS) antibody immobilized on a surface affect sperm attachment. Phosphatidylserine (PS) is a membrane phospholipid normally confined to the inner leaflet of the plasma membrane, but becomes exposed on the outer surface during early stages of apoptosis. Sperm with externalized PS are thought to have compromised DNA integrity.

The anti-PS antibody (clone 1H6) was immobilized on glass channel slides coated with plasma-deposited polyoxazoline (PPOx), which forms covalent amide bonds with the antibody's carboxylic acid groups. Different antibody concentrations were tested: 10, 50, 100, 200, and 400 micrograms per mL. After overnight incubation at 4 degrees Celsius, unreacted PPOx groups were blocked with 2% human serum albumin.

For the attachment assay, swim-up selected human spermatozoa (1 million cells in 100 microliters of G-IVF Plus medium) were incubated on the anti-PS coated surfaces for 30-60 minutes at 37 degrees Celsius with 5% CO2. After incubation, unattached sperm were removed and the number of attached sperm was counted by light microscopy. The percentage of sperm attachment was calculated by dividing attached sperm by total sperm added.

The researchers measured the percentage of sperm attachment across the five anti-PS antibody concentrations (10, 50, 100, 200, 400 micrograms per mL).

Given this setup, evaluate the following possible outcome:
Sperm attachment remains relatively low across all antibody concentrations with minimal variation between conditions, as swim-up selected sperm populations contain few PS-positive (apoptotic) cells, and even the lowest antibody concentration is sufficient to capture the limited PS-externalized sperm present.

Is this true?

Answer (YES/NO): NO